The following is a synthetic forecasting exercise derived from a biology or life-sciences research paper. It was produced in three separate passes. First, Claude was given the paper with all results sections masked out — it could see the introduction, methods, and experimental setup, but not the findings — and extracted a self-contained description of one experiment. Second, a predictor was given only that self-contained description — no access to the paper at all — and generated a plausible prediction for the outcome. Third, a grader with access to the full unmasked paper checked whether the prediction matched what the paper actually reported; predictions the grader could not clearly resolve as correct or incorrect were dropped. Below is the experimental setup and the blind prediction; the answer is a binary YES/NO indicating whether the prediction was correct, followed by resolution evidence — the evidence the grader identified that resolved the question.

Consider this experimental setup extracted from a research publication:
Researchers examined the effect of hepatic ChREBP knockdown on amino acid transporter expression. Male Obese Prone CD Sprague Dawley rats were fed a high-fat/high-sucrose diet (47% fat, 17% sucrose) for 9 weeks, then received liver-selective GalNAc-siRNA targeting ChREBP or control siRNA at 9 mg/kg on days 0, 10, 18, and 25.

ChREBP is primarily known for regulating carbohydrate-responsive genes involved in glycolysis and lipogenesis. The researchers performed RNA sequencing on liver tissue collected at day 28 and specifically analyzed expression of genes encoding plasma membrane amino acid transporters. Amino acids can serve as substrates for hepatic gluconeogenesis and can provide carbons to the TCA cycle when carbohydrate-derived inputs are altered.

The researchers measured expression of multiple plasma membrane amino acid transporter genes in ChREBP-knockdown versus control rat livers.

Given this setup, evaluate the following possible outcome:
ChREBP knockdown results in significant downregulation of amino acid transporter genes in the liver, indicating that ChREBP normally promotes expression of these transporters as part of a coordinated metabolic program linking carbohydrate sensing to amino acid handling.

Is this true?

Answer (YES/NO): NO